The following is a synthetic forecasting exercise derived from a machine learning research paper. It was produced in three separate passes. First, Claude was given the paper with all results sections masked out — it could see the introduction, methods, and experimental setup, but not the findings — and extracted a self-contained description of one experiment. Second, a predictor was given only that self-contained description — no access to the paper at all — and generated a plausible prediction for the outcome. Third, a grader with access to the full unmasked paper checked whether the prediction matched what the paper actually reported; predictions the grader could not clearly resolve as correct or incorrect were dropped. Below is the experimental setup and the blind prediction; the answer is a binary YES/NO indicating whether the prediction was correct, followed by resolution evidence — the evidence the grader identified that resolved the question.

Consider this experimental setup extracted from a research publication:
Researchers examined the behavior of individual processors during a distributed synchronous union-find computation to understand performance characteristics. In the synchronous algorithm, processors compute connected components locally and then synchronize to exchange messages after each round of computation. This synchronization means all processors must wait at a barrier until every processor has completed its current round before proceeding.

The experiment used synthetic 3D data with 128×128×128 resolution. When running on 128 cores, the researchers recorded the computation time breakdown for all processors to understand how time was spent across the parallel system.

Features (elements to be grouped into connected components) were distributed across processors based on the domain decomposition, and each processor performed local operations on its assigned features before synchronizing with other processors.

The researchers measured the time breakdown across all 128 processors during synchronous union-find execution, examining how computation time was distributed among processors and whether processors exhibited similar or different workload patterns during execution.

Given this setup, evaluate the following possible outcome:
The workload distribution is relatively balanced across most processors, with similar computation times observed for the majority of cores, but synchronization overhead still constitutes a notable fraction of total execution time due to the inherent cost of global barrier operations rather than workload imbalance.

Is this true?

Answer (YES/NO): NO